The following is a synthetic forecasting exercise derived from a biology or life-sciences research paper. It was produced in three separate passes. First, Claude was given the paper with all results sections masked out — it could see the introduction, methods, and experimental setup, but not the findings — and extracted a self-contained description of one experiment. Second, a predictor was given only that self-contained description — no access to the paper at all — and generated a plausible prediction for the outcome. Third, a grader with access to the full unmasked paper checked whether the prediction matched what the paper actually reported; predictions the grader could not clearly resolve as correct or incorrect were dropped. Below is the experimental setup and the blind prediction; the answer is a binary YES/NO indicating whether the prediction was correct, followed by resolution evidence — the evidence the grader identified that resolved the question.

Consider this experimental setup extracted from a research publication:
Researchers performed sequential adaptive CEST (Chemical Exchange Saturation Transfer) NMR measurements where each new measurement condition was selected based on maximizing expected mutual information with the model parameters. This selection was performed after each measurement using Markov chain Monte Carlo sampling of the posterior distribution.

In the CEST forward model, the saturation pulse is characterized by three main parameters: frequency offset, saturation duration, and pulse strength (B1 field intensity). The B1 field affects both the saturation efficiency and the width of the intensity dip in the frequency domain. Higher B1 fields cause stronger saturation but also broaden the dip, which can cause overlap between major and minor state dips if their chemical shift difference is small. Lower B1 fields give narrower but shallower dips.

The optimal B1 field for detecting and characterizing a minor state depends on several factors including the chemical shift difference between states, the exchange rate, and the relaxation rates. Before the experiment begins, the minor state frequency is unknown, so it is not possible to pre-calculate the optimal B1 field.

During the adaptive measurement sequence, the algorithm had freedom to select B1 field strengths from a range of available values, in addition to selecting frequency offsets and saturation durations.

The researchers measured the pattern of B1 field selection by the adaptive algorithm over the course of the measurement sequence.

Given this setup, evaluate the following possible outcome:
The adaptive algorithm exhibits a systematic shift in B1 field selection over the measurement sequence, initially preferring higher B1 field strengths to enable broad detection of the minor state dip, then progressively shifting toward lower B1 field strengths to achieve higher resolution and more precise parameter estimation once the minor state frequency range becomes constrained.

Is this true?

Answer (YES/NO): NO